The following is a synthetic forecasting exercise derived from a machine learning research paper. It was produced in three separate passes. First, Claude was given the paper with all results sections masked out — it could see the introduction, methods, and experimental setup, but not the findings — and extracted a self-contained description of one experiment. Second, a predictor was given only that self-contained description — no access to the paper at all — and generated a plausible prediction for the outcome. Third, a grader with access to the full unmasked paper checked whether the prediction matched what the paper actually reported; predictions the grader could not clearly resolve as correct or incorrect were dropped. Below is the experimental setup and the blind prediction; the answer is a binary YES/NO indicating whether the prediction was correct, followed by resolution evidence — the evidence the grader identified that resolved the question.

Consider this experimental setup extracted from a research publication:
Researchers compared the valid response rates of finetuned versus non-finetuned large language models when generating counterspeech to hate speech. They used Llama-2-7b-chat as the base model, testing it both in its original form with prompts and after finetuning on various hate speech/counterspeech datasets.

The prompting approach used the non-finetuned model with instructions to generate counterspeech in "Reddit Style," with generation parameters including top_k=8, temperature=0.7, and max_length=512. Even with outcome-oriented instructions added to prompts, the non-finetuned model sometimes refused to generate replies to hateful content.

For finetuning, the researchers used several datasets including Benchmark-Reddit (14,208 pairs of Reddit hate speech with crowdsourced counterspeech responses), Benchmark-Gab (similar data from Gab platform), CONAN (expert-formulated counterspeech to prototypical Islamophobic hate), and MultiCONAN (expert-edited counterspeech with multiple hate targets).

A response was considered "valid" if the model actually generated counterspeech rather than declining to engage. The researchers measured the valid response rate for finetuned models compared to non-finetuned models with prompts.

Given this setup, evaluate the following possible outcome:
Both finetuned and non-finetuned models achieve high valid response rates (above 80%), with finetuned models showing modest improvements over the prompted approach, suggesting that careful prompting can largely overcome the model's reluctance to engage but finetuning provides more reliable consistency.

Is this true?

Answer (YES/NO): YES